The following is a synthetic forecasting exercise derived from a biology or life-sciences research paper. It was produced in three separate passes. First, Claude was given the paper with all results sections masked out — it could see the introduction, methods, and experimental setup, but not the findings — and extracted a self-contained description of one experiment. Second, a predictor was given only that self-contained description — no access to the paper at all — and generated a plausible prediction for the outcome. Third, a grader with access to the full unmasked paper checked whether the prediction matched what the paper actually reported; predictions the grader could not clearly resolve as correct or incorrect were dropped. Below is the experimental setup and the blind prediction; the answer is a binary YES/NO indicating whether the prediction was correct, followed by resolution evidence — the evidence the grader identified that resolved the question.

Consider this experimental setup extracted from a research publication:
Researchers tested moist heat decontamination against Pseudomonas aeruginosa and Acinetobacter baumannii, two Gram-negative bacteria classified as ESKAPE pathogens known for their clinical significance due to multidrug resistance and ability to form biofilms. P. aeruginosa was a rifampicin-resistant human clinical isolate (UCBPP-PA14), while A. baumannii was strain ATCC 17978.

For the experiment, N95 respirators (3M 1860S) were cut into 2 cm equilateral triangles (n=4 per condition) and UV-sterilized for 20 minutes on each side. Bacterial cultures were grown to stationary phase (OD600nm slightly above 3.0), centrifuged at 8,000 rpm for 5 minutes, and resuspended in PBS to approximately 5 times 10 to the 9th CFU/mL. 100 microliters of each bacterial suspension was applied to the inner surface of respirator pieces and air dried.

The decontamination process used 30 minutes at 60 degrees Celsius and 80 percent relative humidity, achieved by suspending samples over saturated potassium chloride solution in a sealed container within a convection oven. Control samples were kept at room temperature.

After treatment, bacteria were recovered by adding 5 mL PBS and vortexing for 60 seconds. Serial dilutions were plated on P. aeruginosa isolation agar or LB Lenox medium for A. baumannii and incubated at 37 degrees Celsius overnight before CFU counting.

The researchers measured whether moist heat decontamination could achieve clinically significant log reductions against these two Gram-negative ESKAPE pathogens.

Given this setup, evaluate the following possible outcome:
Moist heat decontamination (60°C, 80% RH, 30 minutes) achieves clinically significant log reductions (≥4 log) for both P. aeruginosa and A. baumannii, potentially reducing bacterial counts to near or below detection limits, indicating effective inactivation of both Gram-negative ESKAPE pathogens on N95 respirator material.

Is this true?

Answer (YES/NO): YES